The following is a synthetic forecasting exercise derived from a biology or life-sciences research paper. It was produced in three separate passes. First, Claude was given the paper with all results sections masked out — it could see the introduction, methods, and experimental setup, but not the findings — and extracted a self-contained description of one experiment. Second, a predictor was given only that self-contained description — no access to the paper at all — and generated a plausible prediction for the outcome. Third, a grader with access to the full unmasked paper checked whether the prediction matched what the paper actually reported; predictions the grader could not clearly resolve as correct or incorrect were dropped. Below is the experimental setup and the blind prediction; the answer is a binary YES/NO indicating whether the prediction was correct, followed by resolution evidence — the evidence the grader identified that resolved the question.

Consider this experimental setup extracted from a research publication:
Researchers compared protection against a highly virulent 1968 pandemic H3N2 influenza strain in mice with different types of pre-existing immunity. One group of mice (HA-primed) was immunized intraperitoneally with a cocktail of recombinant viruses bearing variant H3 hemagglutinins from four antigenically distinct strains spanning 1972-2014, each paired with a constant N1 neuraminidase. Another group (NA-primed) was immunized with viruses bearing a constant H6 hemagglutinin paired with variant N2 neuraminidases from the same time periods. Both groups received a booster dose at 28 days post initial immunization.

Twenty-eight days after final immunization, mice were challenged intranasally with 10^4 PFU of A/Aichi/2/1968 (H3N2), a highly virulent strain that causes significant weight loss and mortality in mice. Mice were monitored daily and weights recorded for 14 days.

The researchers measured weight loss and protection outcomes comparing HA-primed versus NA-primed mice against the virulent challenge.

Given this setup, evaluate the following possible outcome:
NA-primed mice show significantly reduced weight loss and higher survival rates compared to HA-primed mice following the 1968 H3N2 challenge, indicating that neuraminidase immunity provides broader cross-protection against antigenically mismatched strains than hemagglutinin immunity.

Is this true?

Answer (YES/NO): NO